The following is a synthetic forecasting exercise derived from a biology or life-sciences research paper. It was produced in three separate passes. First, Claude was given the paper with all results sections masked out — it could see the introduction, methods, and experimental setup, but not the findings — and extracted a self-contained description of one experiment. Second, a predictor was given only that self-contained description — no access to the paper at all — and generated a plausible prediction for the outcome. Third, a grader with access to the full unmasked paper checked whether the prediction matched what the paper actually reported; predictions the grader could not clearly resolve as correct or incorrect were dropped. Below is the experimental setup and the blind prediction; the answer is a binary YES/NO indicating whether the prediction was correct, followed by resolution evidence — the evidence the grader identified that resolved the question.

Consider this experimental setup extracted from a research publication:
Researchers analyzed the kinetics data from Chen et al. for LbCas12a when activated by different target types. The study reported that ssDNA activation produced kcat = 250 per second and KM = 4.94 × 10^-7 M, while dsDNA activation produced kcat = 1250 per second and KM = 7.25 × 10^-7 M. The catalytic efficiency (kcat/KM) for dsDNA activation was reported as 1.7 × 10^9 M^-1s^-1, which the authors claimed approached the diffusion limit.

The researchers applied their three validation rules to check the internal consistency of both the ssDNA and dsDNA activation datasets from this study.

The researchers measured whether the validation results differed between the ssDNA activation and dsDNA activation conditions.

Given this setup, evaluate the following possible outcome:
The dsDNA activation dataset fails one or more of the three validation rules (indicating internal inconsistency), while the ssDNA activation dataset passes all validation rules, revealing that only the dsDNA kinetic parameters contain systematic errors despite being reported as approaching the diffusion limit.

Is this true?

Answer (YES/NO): NO